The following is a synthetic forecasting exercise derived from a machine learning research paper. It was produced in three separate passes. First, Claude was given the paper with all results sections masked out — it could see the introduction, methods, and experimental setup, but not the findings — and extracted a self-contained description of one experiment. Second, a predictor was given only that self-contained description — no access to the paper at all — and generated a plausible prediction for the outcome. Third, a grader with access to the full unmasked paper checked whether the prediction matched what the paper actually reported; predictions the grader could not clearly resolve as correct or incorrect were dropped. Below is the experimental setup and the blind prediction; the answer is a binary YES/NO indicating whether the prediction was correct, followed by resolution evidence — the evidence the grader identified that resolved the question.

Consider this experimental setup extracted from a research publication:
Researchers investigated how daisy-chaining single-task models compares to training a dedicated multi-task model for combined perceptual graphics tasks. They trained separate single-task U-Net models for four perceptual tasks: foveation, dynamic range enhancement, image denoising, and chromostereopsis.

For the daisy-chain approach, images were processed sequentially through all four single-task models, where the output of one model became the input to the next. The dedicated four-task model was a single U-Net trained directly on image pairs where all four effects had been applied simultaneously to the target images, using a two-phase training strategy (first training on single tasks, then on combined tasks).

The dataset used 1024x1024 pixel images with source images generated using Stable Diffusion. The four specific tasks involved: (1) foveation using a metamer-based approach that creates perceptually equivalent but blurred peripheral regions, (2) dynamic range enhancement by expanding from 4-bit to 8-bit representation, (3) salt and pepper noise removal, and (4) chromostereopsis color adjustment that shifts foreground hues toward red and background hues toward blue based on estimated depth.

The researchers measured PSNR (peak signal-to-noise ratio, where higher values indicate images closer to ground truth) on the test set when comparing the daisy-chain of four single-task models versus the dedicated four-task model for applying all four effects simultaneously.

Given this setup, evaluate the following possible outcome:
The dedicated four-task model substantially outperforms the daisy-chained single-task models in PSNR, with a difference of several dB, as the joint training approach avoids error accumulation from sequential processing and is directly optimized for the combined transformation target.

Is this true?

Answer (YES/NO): YES